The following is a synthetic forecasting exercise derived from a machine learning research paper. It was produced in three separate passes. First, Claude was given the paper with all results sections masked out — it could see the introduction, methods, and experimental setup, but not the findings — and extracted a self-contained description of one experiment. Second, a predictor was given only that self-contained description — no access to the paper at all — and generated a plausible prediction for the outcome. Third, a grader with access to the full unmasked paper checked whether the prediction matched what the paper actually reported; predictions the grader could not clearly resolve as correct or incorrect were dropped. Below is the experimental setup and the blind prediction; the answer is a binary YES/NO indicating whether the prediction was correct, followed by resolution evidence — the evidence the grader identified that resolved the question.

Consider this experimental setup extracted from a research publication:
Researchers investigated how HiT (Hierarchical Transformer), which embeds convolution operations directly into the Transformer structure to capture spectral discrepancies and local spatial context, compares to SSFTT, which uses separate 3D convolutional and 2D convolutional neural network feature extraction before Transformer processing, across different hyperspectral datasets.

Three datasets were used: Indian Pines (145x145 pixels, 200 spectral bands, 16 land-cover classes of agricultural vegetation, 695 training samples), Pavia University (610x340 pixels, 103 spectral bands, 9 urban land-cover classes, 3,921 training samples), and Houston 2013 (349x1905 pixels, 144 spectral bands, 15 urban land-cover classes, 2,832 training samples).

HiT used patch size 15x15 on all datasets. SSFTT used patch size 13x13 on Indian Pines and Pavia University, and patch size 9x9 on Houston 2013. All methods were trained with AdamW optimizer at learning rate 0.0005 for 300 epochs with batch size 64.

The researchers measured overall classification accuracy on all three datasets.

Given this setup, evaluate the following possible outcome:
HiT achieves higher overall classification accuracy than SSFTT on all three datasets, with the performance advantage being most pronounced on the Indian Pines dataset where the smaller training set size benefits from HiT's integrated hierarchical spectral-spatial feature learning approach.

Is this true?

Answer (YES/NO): NO